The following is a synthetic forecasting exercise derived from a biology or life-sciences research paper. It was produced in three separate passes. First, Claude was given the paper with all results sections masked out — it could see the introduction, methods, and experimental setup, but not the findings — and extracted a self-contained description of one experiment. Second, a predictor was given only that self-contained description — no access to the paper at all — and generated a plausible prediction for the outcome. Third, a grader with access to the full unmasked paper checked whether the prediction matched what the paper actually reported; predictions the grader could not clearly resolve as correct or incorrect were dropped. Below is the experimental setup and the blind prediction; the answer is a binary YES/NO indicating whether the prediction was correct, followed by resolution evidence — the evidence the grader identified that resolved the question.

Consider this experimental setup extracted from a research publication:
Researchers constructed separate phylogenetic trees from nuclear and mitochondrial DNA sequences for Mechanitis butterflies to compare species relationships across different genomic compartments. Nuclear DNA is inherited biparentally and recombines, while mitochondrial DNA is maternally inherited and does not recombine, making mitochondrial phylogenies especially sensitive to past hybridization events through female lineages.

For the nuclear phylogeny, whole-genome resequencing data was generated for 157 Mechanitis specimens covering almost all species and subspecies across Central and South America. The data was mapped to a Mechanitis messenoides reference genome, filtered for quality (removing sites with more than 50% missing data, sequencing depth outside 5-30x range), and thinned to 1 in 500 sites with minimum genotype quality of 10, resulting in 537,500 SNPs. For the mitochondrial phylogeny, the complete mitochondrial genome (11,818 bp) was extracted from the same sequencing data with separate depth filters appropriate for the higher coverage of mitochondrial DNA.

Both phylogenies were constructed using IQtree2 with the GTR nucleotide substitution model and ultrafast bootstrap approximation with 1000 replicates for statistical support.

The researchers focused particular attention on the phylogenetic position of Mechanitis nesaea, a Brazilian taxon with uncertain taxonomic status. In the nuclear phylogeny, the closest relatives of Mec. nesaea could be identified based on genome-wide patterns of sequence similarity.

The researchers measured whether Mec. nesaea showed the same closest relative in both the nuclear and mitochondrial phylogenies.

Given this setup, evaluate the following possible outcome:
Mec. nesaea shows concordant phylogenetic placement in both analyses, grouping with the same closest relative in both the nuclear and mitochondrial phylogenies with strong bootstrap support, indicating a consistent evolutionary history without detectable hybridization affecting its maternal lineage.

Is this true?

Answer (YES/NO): NO